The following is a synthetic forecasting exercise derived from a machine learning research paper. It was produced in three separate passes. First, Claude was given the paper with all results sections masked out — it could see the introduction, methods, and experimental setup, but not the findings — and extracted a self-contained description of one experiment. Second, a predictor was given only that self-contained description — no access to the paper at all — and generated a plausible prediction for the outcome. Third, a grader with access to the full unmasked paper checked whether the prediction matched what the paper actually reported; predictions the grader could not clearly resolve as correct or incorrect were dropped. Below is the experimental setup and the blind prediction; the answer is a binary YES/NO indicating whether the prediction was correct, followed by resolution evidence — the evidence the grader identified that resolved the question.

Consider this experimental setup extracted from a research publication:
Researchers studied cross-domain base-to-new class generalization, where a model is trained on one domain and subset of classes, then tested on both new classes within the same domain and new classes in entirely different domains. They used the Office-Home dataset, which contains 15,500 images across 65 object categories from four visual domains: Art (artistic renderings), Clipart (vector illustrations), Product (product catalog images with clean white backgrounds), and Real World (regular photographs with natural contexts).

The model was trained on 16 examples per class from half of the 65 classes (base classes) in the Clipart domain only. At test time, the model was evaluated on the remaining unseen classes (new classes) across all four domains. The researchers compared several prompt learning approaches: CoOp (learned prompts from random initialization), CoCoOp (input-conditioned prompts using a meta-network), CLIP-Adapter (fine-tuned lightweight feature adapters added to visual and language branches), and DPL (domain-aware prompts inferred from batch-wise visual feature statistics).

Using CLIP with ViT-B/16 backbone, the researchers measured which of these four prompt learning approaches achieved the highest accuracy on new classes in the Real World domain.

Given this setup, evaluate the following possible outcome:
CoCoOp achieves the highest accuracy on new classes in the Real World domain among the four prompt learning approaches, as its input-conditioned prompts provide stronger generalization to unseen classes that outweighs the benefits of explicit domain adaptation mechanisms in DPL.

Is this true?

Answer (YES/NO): NO